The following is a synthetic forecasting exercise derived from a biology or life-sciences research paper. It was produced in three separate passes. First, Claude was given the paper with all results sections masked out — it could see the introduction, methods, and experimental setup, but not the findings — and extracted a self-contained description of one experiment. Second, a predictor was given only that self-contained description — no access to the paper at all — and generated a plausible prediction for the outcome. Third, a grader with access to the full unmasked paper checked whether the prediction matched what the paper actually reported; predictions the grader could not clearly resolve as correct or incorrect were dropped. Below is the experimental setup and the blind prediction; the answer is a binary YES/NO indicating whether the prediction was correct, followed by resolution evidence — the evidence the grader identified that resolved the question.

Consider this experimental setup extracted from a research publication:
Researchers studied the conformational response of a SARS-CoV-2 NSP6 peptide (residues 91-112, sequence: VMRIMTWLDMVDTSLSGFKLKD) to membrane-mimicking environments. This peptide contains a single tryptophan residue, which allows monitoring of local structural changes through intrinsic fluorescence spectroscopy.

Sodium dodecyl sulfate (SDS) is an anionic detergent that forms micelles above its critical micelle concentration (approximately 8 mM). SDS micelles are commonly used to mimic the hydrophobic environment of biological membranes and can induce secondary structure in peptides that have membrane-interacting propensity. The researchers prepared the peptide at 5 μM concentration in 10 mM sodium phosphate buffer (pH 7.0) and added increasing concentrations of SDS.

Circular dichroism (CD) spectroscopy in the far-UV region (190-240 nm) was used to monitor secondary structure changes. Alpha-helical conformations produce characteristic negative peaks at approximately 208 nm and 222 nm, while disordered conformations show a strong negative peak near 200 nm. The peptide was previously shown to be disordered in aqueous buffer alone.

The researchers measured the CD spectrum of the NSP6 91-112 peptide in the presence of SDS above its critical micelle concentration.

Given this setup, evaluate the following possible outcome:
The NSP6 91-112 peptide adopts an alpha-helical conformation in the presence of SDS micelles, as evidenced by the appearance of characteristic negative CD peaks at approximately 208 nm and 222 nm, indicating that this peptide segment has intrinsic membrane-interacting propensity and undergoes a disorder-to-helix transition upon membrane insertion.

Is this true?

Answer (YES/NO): YES